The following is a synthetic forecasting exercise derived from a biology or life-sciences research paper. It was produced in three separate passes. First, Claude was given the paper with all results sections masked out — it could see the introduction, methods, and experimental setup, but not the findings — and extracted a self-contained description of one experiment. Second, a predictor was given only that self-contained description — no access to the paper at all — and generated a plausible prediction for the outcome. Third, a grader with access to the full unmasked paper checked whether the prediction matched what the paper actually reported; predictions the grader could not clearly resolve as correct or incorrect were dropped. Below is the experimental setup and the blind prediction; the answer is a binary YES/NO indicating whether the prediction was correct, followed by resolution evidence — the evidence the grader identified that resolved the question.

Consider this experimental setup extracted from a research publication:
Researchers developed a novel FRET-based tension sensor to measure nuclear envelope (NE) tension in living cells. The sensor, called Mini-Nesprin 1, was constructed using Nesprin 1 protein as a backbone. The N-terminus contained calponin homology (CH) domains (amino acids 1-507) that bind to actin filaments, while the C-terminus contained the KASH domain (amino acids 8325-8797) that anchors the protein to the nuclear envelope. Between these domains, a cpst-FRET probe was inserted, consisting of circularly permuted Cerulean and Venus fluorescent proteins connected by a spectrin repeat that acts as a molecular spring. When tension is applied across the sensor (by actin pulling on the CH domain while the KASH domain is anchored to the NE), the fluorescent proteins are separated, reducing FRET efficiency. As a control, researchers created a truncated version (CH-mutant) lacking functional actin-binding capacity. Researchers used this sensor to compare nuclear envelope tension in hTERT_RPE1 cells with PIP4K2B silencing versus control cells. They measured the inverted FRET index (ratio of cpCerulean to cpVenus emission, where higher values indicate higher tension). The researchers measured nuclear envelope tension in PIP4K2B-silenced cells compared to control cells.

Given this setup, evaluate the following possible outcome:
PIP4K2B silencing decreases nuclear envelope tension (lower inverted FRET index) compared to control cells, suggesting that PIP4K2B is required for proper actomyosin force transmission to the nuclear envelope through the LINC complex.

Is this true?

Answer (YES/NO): YES